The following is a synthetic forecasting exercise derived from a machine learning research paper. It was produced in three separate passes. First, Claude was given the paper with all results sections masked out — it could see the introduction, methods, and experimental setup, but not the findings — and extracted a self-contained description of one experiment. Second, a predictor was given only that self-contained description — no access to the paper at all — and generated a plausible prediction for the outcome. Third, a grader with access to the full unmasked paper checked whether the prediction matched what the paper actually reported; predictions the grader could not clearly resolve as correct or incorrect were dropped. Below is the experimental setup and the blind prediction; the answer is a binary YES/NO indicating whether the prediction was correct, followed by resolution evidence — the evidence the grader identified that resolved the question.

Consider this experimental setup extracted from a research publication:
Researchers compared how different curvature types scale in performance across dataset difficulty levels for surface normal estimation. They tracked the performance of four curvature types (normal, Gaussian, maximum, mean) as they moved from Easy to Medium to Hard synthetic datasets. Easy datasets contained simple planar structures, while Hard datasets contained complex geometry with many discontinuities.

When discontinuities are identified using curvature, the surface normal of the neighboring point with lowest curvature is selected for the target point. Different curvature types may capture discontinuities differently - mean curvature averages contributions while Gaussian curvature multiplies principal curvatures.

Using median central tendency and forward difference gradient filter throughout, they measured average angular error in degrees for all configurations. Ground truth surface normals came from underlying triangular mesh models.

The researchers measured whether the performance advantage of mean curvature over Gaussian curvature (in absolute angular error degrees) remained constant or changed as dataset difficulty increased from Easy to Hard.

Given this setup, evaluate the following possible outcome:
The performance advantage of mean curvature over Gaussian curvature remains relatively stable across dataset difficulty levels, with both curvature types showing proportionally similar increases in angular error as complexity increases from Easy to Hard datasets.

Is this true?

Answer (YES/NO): NO